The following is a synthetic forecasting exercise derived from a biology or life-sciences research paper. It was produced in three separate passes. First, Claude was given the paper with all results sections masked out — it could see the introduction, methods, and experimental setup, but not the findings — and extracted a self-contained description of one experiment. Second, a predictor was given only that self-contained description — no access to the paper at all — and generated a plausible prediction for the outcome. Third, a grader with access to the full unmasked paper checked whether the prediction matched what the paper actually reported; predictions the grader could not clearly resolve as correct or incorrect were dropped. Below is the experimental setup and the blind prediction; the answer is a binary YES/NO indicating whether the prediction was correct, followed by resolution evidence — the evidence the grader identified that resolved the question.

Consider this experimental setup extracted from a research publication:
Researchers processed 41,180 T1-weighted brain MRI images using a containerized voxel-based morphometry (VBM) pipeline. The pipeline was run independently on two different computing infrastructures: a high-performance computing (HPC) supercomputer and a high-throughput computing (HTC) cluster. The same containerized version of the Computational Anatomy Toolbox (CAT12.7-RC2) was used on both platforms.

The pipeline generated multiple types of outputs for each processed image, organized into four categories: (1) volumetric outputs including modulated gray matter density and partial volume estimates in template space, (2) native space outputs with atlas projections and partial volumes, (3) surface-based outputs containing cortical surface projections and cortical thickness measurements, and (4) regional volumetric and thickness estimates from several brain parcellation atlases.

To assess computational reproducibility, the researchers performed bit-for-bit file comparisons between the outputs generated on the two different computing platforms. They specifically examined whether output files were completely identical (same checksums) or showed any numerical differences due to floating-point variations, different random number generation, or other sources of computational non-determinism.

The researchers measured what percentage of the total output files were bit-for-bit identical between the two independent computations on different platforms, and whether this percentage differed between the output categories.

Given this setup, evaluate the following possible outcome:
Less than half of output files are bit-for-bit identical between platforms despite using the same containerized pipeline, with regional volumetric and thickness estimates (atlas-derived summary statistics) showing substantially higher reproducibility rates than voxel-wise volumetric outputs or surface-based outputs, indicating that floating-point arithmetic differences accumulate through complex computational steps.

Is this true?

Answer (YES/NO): NO